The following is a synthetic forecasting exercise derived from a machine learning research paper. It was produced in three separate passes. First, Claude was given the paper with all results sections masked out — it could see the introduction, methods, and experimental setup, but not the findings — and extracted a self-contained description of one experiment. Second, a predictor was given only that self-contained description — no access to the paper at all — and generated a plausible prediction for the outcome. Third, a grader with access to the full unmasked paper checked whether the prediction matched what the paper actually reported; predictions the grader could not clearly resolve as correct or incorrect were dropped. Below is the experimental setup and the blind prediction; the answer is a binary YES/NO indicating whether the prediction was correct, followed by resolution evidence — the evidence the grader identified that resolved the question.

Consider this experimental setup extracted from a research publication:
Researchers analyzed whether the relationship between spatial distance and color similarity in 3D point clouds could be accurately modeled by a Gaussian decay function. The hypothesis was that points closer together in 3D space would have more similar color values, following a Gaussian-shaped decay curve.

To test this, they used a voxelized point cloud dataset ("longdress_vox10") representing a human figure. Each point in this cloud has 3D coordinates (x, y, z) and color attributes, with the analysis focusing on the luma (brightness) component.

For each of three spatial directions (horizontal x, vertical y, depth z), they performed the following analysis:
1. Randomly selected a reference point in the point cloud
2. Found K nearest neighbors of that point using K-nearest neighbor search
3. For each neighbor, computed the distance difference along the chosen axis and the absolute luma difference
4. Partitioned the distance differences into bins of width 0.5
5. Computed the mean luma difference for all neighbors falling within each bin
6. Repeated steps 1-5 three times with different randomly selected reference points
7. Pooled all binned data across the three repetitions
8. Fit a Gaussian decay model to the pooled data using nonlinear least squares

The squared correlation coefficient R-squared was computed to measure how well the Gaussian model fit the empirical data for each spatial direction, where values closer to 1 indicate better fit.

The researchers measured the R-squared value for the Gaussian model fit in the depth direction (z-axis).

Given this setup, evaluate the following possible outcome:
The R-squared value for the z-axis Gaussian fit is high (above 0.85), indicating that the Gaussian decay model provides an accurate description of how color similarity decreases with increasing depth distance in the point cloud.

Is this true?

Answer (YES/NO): YES